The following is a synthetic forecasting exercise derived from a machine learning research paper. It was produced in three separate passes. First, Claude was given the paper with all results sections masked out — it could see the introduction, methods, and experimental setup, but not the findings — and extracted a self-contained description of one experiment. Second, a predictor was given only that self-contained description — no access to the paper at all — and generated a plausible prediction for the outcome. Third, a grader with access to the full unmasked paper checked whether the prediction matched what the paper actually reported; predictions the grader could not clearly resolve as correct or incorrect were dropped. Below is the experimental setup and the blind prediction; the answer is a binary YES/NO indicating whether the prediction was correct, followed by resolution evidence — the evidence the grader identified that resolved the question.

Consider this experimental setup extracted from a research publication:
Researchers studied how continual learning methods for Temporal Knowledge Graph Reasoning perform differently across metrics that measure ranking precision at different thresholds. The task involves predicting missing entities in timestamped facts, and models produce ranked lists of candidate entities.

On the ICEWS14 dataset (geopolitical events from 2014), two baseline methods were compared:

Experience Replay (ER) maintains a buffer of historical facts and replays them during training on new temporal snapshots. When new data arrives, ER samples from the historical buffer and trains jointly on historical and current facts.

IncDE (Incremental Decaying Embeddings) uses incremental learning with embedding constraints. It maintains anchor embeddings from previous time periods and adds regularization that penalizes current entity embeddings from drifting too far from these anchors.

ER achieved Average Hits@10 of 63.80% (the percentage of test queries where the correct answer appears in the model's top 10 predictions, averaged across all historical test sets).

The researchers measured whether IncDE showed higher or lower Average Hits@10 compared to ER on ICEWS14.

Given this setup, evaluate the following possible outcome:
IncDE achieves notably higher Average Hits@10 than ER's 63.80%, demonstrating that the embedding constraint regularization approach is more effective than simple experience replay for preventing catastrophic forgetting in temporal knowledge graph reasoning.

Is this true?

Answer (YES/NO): NO